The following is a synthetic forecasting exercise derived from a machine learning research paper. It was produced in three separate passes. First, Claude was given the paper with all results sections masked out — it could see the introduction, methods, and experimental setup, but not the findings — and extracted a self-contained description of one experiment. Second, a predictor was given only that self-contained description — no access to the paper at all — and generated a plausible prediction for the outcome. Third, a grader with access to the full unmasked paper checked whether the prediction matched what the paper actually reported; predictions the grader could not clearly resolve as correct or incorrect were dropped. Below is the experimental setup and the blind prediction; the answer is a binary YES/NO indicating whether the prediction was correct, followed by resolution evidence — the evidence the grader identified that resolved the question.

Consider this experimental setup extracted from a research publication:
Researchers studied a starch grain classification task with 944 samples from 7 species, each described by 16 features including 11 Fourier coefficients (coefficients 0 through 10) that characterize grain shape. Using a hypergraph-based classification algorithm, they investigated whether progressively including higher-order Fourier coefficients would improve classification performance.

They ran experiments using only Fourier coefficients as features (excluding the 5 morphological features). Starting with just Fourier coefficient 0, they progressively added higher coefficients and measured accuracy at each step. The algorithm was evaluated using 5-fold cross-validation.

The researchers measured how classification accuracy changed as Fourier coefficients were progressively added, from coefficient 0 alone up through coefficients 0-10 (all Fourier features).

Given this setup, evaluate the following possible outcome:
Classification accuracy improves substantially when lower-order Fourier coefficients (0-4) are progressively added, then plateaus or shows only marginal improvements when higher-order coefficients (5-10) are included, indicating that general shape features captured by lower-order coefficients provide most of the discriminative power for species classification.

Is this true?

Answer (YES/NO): NO